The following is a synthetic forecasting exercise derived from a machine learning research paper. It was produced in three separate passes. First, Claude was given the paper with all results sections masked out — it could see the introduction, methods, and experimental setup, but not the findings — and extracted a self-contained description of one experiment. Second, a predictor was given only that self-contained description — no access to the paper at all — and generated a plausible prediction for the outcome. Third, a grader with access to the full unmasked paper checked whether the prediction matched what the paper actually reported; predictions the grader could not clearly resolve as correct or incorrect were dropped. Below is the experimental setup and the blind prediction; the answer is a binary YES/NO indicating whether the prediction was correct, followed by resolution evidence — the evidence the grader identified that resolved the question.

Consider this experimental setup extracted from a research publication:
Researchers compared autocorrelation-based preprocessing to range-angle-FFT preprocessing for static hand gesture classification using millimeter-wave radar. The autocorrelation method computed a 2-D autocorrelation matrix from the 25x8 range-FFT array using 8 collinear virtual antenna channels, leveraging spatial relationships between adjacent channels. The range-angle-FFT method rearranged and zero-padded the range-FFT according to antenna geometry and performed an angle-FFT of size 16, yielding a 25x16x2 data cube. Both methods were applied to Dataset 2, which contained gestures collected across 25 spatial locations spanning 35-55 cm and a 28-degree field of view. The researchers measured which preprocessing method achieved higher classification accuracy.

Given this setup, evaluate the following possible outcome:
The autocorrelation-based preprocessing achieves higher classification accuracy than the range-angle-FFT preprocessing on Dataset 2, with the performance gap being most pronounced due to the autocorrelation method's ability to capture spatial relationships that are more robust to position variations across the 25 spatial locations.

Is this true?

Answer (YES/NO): NO